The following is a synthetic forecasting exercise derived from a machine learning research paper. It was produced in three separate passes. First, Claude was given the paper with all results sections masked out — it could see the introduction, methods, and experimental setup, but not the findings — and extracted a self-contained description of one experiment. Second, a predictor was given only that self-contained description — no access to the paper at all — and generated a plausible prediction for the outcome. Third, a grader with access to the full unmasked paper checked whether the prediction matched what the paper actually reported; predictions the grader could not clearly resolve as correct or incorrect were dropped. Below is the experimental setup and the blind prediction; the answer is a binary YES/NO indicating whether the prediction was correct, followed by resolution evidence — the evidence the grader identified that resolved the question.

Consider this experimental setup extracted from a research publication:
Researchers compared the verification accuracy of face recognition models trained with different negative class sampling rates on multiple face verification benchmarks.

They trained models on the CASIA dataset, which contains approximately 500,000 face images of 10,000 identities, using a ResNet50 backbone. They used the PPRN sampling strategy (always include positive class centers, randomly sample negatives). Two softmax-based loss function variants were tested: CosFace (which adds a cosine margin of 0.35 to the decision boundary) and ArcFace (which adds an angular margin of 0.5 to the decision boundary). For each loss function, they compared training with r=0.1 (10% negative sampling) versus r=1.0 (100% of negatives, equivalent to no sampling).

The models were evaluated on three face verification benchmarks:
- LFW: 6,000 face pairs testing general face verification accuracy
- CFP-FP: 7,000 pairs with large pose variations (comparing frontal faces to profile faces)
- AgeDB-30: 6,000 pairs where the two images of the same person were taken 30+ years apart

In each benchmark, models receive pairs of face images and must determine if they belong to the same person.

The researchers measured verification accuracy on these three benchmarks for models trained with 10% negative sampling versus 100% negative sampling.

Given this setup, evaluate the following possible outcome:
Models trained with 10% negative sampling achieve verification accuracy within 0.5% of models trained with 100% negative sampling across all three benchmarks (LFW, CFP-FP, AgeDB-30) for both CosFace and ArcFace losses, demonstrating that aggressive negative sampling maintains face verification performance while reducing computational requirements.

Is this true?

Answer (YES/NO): NO